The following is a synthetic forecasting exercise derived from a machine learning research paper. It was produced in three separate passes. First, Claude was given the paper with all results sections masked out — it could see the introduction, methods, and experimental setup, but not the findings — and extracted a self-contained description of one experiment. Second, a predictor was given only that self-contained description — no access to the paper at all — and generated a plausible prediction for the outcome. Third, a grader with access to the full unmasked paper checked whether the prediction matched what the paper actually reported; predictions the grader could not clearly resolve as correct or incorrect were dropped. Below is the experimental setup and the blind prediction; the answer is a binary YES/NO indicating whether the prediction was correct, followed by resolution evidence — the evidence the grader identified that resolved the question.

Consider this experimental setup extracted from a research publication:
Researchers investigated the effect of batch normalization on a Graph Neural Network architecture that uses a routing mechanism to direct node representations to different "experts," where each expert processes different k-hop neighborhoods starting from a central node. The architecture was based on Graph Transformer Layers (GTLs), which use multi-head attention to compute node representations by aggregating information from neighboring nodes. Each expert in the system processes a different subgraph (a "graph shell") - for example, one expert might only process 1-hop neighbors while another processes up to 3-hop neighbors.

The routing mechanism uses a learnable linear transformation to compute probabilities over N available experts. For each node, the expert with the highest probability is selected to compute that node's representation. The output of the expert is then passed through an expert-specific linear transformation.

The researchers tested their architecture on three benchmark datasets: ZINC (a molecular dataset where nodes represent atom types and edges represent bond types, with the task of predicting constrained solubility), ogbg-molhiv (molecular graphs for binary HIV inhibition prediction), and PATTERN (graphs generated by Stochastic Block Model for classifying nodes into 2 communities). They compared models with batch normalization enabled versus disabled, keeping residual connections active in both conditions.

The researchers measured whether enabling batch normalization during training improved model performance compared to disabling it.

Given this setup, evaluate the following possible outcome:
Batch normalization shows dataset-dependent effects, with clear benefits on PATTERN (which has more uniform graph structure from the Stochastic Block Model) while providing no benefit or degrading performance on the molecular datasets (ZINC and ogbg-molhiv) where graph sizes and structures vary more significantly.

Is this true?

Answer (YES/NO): NO